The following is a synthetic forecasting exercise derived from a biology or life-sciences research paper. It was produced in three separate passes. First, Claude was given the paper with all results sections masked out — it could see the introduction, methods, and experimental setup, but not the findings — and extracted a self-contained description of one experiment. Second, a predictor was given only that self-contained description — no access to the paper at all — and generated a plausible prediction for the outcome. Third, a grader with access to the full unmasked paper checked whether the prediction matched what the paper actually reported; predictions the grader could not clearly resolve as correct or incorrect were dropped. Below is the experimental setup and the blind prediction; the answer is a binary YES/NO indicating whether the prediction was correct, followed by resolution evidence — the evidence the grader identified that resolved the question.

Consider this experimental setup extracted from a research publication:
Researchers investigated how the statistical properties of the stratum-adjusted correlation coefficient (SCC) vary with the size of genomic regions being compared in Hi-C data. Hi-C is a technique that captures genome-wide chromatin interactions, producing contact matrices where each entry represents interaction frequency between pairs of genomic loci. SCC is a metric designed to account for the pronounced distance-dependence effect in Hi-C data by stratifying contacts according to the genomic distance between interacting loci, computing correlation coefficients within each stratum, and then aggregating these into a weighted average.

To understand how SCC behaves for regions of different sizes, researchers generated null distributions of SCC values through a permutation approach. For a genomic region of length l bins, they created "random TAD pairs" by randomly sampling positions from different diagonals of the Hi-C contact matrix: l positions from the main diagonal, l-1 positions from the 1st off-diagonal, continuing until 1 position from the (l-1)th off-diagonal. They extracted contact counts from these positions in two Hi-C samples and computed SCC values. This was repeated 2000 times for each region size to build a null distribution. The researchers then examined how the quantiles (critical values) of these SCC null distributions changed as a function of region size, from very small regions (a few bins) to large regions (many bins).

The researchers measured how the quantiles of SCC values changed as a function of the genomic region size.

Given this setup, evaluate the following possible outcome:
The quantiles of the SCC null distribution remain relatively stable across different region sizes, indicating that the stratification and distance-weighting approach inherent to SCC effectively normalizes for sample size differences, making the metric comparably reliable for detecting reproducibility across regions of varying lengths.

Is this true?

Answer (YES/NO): NO